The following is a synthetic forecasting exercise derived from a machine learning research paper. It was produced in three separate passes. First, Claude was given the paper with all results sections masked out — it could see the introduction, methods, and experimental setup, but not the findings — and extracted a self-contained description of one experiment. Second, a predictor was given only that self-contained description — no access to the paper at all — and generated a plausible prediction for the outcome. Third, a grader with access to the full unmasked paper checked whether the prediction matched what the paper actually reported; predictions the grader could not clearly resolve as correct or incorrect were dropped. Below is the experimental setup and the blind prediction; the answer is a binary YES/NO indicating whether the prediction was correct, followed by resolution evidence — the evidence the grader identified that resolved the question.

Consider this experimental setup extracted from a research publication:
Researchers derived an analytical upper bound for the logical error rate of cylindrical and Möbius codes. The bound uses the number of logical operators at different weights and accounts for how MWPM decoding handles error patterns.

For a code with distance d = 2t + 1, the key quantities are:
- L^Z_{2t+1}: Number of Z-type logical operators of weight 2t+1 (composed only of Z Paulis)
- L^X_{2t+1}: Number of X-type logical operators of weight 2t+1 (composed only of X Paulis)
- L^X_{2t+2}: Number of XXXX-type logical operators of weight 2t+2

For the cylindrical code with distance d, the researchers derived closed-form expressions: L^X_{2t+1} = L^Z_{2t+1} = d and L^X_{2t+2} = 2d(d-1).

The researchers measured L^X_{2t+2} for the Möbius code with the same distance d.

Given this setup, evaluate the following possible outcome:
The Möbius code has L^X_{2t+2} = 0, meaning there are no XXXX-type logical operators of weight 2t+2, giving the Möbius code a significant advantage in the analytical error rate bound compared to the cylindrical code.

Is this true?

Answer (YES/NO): NO